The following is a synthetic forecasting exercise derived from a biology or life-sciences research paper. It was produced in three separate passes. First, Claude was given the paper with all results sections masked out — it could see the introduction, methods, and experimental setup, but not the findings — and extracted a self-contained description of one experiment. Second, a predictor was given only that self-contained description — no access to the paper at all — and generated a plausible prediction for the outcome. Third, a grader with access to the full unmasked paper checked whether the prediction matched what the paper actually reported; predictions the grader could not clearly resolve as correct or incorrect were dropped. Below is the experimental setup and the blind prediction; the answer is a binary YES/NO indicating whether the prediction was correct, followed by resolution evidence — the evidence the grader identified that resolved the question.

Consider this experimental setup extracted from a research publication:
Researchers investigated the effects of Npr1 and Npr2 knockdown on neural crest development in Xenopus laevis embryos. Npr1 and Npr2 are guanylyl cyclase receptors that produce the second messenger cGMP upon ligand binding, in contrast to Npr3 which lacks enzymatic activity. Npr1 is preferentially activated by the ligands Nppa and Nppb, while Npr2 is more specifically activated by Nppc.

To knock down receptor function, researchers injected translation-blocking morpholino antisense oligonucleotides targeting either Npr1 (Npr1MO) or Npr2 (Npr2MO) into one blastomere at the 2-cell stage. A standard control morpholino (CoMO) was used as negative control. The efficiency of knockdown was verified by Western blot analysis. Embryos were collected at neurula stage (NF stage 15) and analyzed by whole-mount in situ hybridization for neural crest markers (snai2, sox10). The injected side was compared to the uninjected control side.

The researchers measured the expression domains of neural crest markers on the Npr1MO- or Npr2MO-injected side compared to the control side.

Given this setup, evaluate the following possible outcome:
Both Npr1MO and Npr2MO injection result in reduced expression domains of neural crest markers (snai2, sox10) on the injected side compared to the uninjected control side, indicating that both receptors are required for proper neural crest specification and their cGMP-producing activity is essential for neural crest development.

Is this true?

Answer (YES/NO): NO